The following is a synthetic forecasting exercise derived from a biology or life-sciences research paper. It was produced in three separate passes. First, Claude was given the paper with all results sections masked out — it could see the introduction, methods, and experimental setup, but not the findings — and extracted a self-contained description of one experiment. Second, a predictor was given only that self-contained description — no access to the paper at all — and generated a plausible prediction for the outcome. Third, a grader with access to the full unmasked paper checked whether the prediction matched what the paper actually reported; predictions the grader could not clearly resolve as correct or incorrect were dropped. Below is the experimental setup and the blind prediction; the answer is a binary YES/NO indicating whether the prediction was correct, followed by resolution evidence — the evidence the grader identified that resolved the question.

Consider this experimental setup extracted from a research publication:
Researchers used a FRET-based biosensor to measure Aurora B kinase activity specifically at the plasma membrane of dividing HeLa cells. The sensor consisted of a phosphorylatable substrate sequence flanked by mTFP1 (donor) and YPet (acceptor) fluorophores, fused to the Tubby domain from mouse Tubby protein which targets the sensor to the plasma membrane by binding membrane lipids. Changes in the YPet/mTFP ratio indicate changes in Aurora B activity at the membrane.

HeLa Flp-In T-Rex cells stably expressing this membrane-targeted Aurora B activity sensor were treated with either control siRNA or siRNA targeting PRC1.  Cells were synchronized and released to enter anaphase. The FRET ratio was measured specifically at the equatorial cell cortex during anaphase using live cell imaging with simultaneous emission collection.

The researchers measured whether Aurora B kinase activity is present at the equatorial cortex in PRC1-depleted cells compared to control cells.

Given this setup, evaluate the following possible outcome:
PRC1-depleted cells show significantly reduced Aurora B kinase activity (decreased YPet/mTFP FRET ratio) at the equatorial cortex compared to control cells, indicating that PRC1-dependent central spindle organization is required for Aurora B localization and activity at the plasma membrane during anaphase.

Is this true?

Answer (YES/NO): NO